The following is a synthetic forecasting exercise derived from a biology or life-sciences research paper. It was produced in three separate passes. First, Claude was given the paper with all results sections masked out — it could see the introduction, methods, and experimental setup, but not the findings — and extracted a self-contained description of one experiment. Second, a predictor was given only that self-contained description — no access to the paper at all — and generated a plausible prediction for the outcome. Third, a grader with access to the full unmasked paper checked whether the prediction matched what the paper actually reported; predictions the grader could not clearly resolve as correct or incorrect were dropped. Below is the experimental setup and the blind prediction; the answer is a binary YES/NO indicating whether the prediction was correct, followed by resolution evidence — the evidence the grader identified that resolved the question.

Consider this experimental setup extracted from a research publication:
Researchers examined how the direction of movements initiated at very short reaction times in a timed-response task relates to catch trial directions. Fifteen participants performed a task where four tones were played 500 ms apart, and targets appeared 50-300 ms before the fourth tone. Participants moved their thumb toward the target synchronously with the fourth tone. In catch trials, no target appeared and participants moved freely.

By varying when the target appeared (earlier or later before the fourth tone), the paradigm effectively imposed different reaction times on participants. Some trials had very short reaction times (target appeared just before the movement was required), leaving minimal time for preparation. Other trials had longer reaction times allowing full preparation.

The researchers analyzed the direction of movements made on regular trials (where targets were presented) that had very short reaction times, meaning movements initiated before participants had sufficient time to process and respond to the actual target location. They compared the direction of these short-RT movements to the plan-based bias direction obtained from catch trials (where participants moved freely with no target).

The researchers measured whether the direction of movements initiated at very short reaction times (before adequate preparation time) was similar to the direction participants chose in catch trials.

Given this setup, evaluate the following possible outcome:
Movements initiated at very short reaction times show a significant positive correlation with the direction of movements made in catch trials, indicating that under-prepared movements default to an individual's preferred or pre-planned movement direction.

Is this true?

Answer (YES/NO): NO